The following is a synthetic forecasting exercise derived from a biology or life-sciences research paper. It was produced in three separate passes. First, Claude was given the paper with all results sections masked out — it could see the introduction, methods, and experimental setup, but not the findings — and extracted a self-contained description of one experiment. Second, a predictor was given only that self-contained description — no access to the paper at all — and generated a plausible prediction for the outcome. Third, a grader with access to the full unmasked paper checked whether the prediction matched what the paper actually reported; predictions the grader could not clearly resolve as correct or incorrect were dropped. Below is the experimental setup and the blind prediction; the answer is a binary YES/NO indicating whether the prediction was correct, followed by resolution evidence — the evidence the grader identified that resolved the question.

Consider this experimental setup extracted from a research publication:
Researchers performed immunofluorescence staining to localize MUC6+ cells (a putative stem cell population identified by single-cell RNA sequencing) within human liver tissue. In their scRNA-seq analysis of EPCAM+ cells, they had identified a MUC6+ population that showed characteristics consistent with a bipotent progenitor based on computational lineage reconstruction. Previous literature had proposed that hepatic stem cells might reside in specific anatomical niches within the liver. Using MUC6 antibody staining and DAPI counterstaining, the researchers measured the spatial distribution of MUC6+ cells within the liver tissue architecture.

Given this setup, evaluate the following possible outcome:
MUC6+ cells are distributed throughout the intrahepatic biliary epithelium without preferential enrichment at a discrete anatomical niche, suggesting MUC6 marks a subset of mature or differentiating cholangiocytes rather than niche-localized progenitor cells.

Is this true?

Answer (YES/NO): NO